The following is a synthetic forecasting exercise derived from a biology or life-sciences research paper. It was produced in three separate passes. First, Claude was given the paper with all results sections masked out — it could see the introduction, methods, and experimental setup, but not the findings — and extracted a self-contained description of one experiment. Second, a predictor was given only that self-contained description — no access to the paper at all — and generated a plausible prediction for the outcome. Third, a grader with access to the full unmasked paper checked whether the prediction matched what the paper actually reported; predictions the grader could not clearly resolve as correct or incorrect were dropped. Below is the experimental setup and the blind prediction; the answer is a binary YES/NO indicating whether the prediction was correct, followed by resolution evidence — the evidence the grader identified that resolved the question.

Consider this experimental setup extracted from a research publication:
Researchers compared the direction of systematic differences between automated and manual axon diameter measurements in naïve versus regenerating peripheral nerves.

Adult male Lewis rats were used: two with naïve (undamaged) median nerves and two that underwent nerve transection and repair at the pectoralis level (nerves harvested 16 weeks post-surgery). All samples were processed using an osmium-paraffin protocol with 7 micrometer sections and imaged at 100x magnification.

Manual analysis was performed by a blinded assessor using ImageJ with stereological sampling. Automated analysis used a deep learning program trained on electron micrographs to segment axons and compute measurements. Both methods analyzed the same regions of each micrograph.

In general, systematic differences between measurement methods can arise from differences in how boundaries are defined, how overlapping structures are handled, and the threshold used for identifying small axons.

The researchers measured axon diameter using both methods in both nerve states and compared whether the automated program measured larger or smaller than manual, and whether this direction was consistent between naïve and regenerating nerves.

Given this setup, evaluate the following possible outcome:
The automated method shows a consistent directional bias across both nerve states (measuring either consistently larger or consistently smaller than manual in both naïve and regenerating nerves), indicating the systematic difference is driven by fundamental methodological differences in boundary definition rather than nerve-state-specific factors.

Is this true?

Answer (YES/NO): NO